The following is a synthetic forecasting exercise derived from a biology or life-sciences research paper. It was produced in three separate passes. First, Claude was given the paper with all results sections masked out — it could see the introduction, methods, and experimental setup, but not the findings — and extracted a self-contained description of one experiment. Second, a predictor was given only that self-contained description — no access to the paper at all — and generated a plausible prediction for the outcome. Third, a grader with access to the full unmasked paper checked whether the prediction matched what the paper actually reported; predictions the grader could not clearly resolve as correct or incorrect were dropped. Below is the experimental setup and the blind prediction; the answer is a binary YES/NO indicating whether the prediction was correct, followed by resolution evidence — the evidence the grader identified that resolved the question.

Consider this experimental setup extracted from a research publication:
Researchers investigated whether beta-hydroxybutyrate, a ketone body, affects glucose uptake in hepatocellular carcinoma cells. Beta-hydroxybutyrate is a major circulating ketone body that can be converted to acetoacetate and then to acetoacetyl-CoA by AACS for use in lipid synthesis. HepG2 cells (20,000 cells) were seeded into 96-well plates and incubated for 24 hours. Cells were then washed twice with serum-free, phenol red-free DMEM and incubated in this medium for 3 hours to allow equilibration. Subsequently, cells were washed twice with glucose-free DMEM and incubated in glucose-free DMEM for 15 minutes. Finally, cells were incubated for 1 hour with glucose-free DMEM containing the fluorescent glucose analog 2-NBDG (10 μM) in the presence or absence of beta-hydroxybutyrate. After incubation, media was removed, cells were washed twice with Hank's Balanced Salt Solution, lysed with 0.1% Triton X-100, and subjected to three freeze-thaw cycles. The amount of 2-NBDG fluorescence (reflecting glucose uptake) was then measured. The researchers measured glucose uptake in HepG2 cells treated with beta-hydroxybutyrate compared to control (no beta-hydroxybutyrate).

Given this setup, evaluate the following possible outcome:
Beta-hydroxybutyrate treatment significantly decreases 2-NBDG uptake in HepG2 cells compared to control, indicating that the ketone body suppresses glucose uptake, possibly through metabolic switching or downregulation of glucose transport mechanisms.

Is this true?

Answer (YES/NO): YES